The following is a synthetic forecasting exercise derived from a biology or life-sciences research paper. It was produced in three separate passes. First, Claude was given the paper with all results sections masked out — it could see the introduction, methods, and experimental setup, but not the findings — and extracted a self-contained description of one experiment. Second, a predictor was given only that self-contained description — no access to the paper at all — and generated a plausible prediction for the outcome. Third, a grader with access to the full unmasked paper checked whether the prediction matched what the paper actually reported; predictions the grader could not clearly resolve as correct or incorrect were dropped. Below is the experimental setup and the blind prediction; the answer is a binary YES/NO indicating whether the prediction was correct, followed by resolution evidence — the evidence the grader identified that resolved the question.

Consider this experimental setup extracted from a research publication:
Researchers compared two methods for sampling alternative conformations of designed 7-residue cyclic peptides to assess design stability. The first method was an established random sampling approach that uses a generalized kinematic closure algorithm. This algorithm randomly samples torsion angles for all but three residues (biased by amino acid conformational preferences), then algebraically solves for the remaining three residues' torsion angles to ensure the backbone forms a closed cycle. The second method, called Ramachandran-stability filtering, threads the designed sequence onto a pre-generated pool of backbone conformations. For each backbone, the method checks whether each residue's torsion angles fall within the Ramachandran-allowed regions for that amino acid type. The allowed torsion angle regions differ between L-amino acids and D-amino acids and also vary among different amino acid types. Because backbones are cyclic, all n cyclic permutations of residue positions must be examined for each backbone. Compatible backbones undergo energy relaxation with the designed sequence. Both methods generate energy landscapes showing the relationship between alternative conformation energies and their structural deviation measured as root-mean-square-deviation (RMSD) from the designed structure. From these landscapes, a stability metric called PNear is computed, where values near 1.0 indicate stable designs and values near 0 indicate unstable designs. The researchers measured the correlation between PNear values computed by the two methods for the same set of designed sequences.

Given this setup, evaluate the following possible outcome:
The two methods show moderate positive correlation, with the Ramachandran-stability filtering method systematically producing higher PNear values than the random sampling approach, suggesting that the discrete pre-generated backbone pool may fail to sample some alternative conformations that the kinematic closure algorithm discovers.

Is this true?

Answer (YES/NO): NO